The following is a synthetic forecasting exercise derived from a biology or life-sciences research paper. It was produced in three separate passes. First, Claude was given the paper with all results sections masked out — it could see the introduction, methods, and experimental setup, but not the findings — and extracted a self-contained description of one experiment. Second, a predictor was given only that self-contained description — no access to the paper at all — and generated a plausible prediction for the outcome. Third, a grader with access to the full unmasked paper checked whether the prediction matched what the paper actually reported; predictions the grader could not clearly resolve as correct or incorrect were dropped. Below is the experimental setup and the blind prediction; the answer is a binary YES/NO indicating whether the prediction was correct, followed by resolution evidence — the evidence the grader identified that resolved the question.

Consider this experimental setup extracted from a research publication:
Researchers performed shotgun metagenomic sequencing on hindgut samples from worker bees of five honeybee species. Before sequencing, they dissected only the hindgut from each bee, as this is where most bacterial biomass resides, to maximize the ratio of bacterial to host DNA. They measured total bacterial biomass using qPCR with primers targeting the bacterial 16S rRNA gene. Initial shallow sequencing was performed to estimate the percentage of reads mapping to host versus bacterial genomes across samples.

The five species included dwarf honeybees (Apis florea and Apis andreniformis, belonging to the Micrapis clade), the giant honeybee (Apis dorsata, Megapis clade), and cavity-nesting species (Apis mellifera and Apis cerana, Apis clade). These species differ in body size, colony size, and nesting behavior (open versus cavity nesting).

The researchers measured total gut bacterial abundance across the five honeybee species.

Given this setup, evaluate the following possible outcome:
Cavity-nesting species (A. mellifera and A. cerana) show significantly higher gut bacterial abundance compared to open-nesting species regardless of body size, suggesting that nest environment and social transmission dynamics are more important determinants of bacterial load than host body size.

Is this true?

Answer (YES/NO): NO